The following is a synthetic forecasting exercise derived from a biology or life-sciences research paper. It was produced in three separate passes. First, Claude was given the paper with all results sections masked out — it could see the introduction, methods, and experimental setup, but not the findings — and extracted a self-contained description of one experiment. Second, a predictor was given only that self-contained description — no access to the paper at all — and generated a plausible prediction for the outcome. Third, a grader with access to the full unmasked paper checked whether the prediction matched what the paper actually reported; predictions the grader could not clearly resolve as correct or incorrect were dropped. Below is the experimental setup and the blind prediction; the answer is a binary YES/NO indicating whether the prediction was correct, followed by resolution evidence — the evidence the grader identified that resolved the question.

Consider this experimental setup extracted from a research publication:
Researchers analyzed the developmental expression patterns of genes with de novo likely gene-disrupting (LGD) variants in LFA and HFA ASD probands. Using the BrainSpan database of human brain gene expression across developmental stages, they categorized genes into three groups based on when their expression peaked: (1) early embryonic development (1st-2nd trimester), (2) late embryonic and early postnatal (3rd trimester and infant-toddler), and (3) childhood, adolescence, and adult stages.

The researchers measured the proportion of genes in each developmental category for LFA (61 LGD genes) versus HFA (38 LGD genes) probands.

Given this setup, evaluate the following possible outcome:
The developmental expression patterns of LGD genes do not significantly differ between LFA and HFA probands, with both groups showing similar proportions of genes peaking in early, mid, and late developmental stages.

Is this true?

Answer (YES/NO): NO